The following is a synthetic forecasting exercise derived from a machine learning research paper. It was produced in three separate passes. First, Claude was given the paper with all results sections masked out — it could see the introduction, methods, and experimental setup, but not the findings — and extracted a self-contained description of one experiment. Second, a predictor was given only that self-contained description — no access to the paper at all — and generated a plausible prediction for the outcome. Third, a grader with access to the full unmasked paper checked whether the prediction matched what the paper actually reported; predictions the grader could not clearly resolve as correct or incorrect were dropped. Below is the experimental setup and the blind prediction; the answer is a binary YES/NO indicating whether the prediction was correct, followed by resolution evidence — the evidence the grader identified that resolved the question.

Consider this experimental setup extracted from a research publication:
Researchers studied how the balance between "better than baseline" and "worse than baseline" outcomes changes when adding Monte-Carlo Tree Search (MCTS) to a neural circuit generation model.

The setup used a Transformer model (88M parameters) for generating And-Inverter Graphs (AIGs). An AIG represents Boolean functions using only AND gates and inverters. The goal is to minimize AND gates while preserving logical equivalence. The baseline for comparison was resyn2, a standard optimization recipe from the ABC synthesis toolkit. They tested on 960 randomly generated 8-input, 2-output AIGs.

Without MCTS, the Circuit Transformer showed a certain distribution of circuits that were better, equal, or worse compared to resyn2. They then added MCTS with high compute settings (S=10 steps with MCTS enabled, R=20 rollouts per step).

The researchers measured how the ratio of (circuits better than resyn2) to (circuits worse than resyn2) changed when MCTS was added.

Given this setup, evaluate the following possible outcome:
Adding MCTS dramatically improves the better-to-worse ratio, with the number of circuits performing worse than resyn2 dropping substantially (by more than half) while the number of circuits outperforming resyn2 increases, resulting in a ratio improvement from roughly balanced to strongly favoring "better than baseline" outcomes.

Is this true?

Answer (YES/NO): YES